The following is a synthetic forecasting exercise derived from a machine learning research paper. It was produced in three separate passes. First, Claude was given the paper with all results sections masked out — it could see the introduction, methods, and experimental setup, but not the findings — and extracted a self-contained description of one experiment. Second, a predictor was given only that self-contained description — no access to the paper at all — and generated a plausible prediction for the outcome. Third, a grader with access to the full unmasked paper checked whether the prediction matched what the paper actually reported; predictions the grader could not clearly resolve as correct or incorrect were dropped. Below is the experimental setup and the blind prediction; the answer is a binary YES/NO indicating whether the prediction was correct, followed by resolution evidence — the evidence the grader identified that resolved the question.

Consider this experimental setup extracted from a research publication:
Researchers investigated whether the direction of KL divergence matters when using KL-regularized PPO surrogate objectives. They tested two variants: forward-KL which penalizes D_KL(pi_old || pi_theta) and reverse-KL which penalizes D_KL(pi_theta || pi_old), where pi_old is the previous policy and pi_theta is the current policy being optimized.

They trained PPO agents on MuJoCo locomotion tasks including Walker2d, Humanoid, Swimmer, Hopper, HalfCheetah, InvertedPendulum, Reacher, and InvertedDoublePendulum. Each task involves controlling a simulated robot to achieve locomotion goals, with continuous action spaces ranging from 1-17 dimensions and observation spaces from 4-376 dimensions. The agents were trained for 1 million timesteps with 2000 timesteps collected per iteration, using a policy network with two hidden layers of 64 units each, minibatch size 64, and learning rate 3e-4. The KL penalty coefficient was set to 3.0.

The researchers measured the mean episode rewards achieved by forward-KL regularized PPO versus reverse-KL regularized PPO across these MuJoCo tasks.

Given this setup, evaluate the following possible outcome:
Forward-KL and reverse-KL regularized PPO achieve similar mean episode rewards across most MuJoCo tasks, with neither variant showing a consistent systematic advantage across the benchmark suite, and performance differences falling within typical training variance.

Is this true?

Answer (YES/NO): YES